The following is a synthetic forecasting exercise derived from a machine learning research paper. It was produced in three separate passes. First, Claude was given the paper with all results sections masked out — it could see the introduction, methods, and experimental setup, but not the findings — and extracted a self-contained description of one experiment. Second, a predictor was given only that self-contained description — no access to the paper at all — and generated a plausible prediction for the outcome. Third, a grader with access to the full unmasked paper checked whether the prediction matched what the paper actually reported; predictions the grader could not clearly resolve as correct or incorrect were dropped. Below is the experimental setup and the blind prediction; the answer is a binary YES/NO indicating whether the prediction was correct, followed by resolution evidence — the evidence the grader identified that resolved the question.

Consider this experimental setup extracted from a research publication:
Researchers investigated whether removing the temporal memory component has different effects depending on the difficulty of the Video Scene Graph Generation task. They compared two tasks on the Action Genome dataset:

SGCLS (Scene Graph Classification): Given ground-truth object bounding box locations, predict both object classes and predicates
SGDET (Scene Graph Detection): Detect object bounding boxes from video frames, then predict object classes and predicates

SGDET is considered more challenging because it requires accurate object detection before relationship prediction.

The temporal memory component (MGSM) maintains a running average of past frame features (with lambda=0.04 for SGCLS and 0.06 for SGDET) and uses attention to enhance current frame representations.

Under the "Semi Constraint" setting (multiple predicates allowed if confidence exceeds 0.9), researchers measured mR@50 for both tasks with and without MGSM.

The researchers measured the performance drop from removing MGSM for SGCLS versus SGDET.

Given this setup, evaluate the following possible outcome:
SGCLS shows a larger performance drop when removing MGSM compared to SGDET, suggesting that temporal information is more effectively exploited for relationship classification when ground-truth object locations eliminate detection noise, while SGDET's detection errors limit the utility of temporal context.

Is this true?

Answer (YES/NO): NO